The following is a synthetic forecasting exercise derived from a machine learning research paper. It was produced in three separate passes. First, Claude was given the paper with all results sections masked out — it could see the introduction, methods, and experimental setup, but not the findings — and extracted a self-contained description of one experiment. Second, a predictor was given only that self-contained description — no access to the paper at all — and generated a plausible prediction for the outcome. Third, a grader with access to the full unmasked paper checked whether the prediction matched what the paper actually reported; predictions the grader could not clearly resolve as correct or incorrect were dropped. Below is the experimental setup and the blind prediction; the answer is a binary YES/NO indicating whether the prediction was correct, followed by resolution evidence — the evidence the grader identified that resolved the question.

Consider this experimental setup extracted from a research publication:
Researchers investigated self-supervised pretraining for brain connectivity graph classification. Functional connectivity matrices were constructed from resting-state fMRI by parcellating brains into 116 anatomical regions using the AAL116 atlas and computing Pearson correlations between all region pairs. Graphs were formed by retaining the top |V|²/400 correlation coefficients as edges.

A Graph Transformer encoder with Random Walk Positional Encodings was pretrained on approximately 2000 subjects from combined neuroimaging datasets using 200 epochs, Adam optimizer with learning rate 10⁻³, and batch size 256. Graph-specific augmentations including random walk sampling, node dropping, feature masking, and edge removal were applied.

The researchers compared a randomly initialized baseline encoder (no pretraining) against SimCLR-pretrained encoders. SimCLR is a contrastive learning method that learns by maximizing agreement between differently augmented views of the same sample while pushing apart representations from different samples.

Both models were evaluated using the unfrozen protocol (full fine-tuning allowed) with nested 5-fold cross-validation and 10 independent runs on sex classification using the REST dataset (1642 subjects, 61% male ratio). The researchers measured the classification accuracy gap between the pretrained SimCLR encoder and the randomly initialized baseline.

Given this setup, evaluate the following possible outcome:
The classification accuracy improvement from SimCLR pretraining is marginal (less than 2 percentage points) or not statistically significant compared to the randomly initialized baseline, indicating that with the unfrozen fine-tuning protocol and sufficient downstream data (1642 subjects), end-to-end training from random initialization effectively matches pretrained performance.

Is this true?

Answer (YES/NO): YES